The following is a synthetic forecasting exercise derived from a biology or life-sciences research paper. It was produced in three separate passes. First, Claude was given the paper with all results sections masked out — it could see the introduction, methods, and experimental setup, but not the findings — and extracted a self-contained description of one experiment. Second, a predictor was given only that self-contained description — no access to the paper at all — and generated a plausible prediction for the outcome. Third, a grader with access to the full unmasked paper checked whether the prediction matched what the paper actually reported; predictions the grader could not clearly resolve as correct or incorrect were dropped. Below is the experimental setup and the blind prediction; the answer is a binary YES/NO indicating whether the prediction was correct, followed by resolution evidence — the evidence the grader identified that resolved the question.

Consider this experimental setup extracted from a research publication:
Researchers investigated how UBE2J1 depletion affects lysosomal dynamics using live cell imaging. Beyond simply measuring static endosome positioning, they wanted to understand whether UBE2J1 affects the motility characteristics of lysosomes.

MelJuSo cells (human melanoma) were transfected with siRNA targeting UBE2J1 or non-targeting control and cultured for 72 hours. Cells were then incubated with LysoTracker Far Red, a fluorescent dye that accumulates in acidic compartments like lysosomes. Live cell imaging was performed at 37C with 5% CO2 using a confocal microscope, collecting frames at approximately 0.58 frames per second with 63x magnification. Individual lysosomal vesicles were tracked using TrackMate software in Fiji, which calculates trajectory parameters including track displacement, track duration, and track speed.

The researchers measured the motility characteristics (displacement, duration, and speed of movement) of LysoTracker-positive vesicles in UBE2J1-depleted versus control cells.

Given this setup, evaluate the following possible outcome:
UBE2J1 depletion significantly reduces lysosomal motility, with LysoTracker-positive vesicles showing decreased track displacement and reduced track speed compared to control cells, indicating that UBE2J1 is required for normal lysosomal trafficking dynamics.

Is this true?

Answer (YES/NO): NO